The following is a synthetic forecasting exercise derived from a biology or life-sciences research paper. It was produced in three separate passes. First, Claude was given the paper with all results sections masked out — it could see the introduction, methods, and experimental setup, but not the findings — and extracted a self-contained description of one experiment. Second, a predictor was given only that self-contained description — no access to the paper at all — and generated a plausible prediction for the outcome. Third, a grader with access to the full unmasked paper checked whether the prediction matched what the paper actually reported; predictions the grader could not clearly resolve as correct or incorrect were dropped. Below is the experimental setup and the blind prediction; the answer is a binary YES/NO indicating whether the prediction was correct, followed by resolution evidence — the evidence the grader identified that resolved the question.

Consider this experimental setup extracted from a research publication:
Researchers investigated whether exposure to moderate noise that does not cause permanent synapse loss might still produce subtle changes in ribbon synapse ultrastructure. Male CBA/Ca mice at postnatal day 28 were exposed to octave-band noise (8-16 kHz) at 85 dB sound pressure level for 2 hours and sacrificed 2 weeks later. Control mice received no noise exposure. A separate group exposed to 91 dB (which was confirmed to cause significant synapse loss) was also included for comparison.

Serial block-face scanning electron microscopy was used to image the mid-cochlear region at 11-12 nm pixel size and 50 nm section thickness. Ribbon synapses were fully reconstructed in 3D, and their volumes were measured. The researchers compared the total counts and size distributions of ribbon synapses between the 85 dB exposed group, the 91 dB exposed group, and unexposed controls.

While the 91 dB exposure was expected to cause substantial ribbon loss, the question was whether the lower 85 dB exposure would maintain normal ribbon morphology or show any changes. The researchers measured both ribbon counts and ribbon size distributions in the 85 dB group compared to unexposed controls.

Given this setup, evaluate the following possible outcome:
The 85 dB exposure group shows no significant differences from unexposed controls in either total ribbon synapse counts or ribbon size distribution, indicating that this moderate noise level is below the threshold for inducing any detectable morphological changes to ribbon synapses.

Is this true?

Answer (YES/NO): NO